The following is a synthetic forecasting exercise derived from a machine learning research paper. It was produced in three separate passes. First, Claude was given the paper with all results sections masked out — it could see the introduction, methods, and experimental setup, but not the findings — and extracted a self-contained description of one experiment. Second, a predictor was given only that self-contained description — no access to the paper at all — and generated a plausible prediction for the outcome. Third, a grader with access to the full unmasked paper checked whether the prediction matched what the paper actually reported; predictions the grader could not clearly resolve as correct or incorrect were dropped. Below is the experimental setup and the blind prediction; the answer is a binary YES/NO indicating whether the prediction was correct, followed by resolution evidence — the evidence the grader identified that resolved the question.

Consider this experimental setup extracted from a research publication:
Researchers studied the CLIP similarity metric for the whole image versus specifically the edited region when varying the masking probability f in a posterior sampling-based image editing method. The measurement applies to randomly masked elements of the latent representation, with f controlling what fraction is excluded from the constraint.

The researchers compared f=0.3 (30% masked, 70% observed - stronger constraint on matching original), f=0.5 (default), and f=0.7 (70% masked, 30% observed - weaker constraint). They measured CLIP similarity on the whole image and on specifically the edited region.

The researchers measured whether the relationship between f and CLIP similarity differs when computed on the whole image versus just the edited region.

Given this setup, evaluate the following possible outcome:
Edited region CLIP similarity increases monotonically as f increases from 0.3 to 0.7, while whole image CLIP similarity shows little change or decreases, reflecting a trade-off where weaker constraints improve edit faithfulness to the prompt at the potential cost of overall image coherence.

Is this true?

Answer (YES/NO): NO